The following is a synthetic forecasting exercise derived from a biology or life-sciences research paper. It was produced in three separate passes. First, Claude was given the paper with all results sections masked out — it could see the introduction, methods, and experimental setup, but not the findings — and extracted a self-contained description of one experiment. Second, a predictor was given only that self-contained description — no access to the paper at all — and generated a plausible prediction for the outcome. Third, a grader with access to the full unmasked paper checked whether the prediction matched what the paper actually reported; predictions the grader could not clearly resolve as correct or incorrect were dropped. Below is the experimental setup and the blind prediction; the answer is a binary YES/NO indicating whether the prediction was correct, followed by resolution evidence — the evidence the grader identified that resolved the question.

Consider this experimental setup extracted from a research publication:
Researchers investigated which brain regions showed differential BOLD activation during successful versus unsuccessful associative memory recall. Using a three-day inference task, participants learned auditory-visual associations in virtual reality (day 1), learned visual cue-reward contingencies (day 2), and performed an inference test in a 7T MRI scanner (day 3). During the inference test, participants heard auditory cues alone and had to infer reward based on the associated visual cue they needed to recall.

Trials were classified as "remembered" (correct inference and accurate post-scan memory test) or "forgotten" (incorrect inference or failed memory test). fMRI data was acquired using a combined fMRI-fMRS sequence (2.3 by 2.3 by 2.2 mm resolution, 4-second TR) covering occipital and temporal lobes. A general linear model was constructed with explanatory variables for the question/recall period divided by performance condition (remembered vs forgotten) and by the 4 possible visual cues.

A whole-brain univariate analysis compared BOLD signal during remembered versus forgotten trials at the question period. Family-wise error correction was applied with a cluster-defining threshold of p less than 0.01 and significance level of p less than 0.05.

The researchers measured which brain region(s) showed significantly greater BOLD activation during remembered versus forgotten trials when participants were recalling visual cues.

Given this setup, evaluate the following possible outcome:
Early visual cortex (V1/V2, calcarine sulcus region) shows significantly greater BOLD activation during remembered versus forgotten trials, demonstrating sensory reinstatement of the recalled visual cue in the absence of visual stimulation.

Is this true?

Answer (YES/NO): YES